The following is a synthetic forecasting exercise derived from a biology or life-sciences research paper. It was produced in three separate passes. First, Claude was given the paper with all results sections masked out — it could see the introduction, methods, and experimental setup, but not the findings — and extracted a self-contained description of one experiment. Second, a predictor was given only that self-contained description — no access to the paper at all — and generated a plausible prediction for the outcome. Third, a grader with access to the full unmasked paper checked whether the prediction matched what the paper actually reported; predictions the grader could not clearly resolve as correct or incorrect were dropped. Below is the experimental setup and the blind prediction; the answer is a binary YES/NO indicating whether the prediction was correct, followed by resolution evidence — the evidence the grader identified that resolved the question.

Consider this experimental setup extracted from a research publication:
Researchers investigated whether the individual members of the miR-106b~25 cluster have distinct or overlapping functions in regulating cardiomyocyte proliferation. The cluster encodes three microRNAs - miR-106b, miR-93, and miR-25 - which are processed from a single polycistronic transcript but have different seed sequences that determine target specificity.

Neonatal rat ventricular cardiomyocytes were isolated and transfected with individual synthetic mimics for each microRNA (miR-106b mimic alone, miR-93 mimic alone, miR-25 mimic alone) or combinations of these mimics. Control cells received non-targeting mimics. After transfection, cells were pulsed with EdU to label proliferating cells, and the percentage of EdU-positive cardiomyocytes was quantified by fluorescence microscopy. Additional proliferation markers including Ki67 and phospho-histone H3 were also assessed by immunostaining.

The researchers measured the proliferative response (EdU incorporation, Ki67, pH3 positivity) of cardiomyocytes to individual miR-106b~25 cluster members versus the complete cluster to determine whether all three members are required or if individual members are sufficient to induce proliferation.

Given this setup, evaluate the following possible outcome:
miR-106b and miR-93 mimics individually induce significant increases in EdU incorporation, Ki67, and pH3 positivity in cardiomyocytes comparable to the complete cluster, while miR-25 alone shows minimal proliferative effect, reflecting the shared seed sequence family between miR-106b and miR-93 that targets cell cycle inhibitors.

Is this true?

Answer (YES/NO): NO